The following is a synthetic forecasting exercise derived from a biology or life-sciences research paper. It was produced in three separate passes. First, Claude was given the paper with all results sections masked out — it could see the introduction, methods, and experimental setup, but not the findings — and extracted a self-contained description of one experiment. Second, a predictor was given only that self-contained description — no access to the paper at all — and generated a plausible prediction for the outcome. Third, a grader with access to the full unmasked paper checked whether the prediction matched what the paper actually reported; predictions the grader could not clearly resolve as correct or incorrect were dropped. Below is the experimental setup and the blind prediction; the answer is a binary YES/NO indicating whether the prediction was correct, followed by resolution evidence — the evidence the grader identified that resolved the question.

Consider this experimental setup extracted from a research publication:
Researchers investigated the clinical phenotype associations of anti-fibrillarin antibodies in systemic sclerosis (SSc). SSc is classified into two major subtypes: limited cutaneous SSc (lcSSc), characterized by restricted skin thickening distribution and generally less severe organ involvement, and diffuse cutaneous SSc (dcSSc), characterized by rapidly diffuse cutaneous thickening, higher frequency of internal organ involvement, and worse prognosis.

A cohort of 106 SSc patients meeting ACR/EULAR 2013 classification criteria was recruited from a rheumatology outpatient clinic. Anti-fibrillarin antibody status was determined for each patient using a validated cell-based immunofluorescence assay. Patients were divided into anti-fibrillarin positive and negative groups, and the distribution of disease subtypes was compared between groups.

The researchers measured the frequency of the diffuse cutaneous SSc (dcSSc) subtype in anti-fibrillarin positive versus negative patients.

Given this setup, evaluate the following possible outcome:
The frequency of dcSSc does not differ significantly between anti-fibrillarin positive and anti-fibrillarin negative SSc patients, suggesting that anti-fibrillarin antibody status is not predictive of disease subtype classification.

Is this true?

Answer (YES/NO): NO